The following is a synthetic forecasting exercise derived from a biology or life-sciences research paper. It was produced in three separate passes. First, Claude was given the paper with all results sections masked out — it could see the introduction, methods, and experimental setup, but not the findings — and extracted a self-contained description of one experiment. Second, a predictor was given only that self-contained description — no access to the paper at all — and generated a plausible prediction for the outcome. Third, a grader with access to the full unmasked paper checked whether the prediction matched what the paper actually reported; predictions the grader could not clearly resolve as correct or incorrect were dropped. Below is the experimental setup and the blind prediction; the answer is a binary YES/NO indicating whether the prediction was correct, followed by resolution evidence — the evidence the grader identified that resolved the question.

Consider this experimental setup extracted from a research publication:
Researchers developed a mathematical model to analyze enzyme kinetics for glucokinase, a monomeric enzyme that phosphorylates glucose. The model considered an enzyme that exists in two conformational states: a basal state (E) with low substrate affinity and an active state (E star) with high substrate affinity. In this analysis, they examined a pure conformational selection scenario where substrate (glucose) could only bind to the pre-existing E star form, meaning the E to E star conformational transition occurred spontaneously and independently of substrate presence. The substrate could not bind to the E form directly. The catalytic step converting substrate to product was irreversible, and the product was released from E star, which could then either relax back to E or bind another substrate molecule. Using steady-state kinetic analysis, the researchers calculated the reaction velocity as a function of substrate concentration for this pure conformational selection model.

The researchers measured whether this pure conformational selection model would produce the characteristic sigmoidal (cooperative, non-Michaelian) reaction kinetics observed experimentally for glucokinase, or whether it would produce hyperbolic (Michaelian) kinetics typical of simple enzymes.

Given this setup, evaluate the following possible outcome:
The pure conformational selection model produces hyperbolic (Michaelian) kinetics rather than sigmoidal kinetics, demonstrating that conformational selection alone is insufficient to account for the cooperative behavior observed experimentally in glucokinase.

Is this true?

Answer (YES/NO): YES